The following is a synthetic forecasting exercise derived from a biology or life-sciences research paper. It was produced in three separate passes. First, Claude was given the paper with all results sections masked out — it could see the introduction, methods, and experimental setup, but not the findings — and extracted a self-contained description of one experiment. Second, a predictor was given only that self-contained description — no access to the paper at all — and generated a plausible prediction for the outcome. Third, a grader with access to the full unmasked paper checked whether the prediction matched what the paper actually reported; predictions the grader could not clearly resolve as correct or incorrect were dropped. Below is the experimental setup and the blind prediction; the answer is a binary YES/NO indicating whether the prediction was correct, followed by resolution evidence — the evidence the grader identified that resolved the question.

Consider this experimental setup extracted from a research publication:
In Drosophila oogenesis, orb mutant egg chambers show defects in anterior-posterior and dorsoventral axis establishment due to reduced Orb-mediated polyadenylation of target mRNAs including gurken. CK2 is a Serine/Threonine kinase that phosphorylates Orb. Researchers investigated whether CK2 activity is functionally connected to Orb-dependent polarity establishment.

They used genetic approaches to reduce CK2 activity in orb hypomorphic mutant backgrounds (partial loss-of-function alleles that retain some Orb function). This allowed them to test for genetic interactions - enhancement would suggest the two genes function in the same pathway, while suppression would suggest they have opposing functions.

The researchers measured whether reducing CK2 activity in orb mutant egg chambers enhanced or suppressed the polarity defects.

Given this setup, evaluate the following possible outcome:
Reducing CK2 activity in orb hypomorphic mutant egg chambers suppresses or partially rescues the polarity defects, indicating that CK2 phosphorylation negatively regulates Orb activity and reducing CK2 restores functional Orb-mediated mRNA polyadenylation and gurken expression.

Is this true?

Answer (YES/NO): NO